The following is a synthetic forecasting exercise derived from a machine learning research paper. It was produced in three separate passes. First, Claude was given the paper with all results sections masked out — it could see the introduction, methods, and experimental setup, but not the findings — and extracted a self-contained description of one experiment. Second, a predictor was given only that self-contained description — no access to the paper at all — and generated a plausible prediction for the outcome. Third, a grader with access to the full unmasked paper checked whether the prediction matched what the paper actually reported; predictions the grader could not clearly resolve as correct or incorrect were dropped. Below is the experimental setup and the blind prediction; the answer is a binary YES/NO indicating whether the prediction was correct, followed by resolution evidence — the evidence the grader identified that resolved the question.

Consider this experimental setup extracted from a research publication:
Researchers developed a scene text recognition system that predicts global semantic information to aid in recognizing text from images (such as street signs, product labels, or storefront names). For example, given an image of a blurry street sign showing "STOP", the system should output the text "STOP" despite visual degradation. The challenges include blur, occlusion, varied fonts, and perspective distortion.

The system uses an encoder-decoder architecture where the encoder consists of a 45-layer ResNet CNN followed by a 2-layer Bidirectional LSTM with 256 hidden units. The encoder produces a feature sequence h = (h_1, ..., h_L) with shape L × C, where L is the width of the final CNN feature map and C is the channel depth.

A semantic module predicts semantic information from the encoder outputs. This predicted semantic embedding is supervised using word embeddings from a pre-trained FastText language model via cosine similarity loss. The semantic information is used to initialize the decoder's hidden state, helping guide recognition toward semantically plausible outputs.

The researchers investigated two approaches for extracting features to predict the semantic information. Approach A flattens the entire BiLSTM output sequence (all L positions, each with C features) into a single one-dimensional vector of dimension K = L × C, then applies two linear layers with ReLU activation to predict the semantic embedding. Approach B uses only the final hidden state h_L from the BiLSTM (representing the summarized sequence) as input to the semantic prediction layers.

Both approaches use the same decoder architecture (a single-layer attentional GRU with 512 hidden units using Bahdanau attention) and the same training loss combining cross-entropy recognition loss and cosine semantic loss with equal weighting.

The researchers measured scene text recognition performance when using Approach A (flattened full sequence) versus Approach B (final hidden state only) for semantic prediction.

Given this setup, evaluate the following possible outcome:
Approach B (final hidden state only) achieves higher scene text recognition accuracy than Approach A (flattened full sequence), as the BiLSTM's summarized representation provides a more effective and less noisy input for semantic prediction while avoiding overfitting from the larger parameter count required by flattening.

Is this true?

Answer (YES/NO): NO